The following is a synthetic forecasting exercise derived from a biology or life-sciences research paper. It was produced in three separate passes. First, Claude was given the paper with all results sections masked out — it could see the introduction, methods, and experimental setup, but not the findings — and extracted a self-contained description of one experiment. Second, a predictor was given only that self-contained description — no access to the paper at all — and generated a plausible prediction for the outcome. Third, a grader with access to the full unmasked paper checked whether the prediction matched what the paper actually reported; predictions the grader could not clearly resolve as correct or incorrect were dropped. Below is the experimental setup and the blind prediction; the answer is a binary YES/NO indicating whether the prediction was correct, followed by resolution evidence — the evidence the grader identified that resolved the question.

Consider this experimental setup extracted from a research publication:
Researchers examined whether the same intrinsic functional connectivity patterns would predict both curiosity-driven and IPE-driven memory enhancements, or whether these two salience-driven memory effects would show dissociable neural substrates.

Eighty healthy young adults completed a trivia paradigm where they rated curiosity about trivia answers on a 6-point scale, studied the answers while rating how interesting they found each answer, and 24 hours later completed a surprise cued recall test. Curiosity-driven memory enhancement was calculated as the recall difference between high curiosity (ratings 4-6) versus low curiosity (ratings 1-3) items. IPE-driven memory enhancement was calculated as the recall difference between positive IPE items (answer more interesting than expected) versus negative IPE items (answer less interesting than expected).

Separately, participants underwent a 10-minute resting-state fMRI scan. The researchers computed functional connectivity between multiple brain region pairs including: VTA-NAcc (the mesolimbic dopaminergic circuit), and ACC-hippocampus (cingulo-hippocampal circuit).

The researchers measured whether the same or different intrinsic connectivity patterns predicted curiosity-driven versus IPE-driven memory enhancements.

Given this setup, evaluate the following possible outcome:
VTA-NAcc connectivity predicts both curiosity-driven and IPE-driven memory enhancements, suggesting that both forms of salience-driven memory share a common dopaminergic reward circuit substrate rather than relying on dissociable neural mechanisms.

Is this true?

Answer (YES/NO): NO